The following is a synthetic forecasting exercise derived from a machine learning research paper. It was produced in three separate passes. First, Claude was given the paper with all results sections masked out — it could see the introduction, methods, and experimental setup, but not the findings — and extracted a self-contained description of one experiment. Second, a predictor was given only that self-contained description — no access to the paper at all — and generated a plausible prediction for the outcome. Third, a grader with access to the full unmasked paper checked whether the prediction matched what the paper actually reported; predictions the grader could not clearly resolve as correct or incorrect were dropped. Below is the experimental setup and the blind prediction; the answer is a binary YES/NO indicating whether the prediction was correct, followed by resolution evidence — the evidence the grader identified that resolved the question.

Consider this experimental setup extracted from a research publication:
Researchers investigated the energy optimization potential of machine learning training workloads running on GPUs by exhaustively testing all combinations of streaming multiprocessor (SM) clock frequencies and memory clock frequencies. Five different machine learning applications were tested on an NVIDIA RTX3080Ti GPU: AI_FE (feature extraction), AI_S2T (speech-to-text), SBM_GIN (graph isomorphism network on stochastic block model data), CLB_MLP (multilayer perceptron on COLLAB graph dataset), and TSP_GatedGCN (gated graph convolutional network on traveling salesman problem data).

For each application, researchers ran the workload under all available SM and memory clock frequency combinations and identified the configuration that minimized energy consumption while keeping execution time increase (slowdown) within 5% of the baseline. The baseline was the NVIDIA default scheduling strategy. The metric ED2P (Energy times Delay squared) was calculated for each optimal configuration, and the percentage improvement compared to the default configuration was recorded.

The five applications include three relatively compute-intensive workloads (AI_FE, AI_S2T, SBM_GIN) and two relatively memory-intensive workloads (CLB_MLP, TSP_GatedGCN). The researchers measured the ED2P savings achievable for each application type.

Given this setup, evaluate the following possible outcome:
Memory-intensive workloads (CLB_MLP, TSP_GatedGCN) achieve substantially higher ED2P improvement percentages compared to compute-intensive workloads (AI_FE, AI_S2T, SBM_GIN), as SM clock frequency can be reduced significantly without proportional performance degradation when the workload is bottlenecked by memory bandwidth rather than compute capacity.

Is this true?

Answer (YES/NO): YES